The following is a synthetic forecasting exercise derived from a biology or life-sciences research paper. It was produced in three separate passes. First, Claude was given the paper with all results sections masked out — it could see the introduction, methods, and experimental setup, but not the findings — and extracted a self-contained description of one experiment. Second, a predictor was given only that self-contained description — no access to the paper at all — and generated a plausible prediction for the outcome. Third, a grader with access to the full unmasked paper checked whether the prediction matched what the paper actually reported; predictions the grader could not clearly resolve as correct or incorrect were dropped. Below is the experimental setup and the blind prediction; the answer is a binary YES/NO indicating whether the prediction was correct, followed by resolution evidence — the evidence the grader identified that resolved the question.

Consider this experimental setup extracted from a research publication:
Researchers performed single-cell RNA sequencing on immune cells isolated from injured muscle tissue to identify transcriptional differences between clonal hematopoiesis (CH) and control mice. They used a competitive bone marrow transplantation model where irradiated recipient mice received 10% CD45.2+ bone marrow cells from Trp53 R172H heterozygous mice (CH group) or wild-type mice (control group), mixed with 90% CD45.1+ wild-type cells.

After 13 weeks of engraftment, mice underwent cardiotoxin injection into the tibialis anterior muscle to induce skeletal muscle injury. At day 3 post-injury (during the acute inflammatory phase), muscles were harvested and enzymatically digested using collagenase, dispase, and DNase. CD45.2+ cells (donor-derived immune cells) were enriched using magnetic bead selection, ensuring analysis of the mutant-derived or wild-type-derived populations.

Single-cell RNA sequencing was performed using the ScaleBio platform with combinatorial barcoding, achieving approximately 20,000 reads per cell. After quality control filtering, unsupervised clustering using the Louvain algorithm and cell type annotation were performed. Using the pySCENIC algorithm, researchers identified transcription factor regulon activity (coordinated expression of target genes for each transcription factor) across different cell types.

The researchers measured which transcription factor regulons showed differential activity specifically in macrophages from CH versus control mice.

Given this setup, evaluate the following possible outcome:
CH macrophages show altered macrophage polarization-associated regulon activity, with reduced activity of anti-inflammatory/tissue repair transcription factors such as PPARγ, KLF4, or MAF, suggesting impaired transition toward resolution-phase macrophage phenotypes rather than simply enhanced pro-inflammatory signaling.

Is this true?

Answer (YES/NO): NO